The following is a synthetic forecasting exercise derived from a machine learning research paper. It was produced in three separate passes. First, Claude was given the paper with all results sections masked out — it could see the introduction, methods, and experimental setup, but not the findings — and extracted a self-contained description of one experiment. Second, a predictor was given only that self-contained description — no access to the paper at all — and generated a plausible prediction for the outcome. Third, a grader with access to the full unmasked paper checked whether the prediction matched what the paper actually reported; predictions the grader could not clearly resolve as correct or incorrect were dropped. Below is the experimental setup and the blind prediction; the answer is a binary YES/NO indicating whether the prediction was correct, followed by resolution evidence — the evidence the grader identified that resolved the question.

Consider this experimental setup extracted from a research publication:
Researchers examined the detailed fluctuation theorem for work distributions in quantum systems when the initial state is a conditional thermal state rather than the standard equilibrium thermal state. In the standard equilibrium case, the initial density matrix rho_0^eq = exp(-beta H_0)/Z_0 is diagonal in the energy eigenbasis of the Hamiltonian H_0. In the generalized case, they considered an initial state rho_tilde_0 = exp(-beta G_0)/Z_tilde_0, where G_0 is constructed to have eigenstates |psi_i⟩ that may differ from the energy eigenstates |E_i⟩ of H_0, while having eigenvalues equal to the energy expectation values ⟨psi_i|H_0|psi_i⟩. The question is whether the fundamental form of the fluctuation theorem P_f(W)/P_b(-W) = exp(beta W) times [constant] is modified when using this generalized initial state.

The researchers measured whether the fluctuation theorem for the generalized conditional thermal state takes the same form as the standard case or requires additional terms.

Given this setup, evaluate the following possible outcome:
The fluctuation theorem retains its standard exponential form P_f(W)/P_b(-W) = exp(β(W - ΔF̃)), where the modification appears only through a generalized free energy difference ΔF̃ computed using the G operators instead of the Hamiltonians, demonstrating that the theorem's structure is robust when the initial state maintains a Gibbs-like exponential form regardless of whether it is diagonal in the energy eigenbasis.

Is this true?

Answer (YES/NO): YES